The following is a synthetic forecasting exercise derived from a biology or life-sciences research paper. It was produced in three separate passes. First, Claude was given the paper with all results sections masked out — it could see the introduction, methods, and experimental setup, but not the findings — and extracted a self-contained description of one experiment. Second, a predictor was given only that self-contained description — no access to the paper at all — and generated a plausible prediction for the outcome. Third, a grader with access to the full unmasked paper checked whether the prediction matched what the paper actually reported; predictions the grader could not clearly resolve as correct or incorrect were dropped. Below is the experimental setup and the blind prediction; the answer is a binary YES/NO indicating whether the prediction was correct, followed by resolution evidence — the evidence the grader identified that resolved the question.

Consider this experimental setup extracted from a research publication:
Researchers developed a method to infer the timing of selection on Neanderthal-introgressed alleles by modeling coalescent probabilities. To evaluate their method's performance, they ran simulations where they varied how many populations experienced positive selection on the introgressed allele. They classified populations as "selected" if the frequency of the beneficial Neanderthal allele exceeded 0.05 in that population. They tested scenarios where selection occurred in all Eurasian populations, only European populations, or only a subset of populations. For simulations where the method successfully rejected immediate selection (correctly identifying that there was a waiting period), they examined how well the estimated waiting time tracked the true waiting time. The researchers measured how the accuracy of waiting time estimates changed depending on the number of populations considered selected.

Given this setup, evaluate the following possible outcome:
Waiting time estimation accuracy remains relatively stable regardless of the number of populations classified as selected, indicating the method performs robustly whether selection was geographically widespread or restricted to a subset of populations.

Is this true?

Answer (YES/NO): NO